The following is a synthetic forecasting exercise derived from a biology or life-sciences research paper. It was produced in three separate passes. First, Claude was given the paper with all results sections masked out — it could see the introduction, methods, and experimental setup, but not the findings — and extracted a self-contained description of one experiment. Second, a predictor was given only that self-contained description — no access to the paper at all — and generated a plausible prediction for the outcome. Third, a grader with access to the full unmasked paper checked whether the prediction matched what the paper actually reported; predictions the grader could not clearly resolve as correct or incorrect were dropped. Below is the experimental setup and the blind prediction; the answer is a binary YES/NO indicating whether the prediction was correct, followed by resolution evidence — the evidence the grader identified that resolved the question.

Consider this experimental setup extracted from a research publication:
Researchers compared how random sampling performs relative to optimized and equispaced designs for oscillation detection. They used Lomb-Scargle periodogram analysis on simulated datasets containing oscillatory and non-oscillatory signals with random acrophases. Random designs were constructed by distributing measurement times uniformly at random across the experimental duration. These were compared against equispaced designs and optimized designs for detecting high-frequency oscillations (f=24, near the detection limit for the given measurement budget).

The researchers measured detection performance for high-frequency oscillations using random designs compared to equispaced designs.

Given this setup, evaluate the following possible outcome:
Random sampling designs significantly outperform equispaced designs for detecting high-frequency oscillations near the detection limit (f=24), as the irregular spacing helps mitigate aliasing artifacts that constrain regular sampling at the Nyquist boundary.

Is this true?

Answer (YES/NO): NO